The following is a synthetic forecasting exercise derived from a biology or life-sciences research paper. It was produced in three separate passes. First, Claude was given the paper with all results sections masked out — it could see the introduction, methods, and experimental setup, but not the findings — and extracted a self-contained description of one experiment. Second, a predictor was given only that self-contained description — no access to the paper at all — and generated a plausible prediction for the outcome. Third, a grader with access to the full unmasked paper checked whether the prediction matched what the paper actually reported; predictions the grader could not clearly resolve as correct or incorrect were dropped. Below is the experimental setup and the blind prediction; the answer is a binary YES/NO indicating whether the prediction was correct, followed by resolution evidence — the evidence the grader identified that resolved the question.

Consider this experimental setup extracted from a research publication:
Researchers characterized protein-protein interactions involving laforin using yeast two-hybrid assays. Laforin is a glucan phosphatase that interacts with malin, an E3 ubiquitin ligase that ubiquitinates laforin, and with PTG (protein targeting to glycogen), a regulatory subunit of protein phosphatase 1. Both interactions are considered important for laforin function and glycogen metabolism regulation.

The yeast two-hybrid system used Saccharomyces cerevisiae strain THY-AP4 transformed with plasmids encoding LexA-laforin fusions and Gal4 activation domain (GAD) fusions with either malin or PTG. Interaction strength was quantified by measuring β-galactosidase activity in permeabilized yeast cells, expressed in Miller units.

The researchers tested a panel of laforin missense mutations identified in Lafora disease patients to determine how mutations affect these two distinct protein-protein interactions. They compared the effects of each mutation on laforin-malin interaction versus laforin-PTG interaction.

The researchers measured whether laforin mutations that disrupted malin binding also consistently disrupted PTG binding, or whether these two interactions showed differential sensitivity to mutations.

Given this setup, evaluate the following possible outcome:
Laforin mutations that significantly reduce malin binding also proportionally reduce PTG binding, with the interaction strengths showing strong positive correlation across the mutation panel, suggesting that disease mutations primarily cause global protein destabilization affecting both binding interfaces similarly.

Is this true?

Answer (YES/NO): NO